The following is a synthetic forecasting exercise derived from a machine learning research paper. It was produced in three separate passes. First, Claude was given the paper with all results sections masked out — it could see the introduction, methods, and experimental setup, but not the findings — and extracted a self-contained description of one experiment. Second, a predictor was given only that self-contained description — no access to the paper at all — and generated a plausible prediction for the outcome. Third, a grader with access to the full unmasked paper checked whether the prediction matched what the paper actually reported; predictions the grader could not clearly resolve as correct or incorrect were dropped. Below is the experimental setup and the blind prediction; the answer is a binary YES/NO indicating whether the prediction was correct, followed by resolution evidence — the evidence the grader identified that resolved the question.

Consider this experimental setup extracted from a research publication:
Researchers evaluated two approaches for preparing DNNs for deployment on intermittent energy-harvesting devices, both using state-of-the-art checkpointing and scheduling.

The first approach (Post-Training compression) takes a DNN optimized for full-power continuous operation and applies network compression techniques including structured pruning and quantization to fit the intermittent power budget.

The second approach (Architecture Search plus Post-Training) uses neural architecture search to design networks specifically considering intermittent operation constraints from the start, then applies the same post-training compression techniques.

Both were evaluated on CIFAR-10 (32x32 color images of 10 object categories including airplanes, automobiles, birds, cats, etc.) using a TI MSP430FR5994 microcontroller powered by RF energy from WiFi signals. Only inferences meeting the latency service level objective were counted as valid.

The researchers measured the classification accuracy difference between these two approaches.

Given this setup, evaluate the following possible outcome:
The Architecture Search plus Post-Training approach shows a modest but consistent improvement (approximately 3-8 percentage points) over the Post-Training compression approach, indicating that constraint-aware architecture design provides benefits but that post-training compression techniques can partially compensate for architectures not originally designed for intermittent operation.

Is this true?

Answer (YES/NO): NO